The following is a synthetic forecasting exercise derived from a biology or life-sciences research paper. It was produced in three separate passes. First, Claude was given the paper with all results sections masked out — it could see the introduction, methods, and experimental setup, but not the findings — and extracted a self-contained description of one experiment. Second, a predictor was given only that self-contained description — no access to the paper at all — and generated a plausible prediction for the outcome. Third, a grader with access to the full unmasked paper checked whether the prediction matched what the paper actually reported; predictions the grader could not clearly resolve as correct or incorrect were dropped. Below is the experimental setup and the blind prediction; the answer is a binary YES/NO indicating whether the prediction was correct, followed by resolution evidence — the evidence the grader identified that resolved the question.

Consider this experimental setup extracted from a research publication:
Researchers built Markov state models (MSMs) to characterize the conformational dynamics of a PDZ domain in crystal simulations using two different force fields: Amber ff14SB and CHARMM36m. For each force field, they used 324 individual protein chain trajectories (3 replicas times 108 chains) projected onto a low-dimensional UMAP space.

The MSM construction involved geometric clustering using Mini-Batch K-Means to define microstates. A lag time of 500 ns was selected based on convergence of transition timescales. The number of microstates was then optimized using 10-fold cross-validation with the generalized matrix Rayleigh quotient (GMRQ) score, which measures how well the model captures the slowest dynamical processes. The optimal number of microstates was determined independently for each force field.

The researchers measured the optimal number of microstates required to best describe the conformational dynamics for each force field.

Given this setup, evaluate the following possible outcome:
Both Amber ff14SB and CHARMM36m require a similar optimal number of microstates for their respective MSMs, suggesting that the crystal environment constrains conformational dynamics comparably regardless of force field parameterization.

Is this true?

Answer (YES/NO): NO